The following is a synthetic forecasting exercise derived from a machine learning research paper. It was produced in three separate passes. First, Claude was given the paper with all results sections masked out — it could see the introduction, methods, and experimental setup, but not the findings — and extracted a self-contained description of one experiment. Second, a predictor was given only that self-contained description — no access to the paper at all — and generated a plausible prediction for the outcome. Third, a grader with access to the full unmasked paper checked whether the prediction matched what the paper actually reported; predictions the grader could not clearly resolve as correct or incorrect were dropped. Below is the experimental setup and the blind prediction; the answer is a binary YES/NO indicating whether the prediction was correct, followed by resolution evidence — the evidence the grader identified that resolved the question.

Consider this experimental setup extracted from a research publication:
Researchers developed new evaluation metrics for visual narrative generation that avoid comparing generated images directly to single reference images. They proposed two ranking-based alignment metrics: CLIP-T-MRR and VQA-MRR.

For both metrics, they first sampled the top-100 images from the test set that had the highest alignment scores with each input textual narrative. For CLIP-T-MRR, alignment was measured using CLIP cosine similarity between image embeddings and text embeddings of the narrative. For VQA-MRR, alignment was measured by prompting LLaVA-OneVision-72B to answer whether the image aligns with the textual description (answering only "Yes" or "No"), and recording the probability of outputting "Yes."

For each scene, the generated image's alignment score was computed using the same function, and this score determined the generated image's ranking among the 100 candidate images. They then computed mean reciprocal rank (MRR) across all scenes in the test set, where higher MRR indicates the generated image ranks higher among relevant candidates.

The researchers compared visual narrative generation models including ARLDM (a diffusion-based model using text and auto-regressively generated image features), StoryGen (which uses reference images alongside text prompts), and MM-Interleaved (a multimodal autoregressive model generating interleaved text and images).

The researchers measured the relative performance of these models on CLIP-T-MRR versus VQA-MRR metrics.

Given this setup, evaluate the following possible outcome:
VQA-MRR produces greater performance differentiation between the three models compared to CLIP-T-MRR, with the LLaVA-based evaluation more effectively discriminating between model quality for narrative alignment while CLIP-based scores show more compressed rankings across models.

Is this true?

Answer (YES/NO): NO